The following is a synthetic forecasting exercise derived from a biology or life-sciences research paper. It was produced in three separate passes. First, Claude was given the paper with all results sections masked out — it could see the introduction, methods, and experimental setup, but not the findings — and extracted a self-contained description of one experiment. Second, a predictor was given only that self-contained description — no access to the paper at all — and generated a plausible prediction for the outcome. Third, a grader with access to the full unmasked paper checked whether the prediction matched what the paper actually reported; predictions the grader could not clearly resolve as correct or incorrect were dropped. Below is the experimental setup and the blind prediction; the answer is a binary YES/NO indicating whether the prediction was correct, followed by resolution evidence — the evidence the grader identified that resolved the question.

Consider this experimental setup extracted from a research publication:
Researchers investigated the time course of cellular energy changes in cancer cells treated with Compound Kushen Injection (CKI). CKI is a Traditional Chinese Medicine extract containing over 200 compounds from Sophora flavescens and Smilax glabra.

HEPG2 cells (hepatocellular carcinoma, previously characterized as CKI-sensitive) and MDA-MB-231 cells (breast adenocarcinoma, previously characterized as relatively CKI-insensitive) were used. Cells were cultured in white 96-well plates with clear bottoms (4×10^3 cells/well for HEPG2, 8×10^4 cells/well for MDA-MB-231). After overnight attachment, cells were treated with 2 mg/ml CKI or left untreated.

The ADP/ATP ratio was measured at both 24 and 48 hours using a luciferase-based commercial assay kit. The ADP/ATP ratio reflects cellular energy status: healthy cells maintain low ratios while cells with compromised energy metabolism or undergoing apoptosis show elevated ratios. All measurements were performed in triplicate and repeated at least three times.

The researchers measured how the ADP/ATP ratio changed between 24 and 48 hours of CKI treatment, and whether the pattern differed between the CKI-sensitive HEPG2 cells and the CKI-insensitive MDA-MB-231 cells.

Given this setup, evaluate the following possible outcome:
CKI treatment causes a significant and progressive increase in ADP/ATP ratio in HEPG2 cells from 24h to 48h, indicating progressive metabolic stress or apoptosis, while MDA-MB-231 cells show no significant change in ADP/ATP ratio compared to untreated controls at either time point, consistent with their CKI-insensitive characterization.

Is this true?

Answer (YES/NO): NO